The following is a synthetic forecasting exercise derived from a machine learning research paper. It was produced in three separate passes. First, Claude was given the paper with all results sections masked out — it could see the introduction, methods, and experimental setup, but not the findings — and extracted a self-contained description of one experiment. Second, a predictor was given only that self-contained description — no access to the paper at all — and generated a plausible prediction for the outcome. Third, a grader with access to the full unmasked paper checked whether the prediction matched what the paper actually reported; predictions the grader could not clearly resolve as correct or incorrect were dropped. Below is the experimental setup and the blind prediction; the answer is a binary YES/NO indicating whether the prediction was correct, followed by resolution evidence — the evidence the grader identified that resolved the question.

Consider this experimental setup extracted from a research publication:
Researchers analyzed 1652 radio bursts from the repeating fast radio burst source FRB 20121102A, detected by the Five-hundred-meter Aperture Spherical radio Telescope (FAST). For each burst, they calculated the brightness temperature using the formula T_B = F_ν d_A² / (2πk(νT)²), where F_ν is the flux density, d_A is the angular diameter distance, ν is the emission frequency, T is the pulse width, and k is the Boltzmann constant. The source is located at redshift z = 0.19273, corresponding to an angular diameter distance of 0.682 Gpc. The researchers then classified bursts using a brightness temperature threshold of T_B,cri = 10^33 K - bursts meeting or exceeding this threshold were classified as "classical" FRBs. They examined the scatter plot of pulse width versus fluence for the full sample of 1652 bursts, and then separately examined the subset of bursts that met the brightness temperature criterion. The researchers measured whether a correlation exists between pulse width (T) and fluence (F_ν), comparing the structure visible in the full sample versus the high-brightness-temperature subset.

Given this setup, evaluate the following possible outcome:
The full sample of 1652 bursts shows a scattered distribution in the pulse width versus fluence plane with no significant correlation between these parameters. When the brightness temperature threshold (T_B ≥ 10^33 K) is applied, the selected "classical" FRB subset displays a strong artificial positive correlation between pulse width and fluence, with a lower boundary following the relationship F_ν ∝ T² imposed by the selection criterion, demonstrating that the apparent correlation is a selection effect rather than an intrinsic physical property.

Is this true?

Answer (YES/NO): NO